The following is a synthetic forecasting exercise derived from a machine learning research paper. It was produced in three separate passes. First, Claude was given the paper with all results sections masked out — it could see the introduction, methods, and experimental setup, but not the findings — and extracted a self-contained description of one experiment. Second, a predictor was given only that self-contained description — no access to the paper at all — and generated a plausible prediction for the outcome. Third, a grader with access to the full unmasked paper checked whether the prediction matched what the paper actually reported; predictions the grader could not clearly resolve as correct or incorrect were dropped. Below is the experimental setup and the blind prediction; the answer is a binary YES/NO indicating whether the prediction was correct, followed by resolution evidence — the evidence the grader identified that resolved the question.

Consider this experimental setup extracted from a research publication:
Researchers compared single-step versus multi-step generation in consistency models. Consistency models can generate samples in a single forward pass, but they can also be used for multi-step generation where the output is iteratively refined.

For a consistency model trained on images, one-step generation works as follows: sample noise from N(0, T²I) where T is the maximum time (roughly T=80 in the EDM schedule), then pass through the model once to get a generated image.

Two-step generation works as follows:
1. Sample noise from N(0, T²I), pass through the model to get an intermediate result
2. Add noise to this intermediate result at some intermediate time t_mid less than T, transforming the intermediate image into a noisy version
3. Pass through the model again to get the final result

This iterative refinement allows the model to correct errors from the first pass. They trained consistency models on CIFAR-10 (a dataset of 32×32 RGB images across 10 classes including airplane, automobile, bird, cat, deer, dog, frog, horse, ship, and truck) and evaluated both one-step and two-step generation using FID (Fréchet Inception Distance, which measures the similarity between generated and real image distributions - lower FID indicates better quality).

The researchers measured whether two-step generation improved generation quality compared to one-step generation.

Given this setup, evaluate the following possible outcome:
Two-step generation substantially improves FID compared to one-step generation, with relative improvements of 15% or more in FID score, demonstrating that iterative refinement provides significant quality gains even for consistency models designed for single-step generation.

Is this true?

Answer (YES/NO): NO